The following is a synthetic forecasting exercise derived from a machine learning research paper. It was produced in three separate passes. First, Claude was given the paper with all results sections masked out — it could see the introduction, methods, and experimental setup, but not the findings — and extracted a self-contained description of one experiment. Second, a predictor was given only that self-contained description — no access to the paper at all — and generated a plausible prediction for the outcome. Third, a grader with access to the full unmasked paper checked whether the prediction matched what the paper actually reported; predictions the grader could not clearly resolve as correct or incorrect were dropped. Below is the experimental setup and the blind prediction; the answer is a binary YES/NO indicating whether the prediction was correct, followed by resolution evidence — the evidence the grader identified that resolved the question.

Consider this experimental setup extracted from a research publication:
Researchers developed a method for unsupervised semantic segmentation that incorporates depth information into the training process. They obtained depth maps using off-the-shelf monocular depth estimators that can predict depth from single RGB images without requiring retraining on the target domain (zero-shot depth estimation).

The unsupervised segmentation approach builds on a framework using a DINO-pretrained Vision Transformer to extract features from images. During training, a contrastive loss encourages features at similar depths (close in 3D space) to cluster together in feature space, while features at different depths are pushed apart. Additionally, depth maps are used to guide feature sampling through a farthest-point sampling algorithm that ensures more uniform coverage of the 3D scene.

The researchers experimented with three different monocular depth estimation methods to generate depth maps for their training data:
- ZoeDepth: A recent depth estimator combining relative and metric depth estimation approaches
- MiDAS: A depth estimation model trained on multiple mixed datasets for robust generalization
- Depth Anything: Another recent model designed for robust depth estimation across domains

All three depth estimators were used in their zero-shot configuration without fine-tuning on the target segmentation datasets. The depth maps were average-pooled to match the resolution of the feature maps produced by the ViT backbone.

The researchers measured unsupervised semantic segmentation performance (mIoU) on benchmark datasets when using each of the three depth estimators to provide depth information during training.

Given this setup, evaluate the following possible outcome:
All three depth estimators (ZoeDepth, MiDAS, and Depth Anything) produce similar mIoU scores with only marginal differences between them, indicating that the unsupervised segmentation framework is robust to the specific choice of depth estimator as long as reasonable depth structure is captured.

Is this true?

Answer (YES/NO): NO